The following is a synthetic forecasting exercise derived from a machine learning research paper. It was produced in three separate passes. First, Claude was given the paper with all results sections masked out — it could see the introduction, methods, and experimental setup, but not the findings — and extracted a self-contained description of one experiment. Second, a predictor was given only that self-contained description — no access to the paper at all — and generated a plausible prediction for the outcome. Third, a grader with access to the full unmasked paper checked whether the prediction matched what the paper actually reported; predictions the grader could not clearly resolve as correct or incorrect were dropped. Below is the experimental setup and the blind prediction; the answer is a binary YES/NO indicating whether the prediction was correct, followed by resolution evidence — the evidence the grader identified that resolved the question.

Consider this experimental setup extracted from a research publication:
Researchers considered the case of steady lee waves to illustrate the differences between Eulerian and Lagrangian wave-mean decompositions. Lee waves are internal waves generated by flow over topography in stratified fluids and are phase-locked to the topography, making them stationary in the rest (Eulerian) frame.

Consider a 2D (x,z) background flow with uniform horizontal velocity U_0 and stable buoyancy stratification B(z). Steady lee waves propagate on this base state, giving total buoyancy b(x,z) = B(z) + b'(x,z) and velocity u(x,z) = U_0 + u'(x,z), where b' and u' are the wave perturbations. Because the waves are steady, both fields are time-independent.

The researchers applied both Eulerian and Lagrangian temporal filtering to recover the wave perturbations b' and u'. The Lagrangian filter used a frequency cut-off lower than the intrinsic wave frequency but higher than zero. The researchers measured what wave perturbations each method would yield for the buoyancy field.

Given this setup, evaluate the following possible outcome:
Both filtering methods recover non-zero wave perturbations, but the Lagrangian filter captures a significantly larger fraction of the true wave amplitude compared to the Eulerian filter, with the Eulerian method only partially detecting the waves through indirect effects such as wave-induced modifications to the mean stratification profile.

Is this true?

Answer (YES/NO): NO